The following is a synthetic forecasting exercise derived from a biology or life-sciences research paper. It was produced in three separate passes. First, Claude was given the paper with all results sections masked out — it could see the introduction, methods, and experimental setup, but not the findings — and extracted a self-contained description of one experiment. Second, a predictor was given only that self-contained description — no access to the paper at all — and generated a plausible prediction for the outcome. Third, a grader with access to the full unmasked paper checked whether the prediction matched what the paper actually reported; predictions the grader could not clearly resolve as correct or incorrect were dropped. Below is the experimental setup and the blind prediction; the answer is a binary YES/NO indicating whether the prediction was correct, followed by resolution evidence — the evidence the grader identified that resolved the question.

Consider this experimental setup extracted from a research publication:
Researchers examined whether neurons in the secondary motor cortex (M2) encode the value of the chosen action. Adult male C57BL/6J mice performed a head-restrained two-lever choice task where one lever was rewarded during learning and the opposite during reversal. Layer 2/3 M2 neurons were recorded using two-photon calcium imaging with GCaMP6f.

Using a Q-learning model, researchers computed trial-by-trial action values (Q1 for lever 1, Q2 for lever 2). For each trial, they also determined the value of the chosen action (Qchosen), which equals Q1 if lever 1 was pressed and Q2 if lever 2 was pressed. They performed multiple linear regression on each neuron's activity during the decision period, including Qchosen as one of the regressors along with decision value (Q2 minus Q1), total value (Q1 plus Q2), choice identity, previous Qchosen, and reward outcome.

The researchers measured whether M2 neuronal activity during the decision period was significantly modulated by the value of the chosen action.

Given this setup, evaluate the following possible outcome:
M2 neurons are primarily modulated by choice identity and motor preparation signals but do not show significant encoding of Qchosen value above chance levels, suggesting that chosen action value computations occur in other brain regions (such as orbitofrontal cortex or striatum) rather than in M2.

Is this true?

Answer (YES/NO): NO